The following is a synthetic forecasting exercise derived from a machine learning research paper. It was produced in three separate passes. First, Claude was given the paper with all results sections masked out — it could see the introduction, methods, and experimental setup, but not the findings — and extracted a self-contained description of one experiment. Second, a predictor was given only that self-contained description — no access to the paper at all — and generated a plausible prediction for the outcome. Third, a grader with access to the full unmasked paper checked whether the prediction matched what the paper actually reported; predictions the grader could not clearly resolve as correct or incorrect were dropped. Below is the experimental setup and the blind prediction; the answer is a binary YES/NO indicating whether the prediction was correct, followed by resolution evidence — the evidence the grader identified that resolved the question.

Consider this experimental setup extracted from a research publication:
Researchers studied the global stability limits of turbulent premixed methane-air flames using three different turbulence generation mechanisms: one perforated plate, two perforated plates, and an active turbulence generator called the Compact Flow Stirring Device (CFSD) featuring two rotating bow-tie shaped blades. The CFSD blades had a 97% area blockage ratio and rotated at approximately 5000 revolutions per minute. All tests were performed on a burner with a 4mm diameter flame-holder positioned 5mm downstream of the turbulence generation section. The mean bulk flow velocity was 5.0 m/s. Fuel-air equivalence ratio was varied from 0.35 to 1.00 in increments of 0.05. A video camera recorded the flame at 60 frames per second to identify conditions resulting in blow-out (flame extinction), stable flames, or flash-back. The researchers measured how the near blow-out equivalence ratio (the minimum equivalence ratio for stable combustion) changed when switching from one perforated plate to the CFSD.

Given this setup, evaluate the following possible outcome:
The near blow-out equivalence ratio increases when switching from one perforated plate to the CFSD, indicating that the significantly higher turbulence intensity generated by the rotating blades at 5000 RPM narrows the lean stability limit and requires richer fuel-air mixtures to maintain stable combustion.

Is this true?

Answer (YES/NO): YES